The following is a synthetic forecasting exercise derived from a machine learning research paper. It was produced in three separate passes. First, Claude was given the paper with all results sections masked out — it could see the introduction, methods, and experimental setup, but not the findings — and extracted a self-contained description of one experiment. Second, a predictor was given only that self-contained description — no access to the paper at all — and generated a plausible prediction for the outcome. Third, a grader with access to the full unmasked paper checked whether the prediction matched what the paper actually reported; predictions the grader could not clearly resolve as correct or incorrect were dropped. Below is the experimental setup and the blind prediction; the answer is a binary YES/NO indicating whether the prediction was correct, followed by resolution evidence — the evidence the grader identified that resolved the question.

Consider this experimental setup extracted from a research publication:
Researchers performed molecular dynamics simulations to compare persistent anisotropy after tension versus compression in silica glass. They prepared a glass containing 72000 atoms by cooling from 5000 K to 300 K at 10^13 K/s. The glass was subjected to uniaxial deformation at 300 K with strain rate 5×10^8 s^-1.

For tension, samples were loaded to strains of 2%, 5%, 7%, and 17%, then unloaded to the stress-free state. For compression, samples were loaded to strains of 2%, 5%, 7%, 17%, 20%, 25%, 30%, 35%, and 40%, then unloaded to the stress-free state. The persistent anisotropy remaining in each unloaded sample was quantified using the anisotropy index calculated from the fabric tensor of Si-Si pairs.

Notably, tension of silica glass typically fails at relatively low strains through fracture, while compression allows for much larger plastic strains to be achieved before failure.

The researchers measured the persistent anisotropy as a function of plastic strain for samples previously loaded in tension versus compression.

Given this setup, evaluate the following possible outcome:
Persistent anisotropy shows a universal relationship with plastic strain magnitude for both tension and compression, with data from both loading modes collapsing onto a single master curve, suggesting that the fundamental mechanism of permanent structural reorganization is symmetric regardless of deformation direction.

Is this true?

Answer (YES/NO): NO